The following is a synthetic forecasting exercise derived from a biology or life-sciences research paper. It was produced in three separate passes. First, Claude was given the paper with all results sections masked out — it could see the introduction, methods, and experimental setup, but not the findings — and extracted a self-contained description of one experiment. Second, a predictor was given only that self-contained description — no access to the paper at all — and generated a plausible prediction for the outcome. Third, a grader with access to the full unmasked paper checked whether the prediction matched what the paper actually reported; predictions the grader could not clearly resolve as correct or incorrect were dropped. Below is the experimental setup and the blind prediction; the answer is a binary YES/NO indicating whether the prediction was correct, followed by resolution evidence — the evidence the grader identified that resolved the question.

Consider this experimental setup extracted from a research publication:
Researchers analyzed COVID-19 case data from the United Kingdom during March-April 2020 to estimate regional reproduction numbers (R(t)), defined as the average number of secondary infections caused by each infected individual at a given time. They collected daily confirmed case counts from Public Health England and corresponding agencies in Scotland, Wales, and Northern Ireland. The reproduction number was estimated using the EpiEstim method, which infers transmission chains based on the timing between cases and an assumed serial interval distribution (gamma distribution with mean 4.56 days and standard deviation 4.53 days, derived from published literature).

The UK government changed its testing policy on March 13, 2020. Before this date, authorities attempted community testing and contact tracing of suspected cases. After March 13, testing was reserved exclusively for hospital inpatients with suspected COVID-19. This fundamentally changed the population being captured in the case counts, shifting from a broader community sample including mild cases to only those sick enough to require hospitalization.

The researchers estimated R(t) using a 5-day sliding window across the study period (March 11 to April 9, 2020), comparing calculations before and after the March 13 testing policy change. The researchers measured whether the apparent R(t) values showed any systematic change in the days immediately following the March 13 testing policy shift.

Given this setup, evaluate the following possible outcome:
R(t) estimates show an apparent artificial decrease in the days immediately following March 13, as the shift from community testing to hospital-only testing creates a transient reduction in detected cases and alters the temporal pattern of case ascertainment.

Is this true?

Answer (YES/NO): YES